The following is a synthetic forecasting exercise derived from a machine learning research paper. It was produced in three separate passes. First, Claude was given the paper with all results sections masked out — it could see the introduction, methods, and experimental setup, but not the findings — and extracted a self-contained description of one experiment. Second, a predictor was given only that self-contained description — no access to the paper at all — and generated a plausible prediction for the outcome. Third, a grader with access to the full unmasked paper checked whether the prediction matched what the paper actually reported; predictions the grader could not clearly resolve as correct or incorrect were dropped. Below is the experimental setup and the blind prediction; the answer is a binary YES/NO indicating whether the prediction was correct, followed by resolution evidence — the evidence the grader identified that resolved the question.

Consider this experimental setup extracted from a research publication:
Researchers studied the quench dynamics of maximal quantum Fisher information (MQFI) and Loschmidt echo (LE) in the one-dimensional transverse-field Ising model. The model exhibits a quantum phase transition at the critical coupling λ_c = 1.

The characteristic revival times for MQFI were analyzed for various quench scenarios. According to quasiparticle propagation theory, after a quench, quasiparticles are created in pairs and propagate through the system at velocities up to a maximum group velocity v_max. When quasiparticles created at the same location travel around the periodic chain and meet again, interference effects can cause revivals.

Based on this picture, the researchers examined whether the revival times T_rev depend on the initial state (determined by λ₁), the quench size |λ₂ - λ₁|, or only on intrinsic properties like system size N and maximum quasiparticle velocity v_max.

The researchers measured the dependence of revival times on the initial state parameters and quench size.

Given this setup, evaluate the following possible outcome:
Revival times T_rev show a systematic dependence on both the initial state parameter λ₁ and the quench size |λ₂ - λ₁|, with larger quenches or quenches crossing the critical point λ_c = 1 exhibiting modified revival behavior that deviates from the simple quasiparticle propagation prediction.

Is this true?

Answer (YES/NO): NO